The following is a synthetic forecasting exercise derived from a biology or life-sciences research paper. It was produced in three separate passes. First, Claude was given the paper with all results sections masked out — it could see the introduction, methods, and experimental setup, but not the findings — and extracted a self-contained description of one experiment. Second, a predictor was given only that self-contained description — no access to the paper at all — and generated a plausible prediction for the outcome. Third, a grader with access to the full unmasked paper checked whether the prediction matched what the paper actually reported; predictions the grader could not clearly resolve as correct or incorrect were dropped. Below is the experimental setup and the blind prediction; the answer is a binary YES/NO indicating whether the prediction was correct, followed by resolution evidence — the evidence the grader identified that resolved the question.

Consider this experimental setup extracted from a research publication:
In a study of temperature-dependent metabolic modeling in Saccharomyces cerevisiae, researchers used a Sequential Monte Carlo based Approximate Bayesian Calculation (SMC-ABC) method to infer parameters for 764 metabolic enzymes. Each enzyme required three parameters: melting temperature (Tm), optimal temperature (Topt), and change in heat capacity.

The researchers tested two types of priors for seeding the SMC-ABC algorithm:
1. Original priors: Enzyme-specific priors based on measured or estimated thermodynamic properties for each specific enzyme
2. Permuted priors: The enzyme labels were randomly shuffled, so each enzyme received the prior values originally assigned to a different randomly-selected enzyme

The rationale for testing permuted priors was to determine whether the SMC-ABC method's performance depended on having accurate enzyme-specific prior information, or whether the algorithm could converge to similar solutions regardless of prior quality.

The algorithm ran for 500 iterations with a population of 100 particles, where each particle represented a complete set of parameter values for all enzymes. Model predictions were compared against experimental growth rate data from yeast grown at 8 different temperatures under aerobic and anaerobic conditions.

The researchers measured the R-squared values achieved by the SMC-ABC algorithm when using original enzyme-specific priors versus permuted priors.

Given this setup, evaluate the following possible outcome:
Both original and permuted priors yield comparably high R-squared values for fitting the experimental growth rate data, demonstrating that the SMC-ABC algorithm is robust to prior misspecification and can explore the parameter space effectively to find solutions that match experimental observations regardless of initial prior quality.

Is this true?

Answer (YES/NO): NO